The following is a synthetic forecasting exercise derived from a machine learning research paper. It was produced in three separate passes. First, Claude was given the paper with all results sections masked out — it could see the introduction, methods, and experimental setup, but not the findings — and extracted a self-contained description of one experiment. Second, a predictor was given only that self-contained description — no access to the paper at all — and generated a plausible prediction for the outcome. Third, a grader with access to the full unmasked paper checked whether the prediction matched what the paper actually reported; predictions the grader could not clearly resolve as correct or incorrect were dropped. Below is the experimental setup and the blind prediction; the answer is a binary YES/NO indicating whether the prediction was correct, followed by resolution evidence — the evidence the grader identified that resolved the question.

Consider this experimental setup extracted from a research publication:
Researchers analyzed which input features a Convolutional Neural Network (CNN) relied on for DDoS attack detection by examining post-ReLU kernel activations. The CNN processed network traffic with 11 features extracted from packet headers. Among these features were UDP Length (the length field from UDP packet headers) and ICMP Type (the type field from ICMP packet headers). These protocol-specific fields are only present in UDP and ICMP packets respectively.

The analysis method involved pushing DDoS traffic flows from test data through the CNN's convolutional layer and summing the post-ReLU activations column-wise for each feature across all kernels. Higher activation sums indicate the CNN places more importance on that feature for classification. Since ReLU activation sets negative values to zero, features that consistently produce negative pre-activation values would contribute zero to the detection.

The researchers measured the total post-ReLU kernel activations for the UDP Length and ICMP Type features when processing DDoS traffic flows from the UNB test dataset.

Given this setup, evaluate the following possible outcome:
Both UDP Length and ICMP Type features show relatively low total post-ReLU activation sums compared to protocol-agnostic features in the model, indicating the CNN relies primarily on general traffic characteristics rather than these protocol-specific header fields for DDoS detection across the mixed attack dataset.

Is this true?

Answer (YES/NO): YES